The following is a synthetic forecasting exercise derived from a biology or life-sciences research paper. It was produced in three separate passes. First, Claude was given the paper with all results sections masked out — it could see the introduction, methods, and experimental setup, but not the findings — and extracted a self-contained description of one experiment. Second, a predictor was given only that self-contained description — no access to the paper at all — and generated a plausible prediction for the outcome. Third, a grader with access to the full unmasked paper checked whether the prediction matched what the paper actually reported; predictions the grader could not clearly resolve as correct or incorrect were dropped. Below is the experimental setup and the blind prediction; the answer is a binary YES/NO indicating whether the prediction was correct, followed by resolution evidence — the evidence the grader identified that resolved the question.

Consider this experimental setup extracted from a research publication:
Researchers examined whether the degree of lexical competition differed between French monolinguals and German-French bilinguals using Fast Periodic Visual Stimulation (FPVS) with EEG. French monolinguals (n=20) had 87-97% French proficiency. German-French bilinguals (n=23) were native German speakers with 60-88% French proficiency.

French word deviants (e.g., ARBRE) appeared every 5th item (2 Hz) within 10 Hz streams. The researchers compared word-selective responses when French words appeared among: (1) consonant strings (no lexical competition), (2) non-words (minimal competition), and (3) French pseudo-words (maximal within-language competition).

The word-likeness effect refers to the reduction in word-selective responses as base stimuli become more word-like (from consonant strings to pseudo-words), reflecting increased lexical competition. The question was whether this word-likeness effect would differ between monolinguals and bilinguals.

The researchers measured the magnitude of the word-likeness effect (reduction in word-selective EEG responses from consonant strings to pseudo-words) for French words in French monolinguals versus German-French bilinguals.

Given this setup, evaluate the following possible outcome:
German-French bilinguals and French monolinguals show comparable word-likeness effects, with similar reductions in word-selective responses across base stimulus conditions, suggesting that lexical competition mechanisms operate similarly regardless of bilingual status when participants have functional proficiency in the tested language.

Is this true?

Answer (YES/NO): NO